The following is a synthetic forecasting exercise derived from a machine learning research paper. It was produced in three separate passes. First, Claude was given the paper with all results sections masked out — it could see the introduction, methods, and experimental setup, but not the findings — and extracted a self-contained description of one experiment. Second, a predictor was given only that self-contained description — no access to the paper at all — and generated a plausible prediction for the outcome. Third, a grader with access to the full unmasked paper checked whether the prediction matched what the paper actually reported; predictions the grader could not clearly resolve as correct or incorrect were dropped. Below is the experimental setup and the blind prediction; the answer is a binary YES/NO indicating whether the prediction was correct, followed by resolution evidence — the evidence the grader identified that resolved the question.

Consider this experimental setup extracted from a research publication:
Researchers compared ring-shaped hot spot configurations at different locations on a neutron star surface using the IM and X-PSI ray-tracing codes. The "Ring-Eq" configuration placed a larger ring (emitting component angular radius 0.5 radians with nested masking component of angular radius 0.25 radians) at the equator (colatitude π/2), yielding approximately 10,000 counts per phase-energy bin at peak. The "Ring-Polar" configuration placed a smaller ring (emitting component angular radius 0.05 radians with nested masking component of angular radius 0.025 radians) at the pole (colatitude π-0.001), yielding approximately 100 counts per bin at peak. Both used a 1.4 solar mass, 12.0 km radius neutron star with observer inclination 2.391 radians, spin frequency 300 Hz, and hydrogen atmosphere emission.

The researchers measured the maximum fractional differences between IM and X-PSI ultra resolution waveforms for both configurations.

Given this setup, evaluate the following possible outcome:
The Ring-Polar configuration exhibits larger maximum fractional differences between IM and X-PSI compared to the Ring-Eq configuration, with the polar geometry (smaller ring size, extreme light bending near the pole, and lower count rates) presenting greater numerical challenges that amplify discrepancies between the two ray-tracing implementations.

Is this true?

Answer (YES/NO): NO